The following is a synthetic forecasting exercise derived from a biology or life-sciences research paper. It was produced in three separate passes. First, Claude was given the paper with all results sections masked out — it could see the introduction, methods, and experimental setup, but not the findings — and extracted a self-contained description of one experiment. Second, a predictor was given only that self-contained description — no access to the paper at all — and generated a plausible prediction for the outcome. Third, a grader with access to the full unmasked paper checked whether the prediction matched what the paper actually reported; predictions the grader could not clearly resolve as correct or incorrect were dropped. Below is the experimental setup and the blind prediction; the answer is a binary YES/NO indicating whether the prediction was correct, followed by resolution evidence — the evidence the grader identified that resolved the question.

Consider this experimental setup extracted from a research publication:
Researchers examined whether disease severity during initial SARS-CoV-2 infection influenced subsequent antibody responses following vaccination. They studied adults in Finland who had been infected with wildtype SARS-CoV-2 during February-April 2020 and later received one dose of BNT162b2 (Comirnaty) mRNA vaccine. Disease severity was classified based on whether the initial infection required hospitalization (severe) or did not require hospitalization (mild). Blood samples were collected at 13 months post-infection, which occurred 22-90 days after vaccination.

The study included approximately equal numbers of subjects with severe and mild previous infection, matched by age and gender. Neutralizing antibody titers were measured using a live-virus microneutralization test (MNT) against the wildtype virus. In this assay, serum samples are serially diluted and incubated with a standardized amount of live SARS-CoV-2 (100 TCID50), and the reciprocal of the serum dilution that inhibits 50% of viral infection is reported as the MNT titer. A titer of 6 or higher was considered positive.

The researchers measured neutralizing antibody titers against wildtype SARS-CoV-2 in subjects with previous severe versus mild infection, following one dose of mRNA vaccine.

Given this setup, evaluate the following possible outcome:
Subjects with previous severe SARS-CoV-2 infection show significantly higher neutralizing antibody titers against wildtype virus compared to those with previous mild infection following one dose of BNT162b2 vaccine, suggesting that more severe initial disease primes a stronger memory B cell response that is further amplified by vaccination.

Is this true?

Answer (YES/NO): YES